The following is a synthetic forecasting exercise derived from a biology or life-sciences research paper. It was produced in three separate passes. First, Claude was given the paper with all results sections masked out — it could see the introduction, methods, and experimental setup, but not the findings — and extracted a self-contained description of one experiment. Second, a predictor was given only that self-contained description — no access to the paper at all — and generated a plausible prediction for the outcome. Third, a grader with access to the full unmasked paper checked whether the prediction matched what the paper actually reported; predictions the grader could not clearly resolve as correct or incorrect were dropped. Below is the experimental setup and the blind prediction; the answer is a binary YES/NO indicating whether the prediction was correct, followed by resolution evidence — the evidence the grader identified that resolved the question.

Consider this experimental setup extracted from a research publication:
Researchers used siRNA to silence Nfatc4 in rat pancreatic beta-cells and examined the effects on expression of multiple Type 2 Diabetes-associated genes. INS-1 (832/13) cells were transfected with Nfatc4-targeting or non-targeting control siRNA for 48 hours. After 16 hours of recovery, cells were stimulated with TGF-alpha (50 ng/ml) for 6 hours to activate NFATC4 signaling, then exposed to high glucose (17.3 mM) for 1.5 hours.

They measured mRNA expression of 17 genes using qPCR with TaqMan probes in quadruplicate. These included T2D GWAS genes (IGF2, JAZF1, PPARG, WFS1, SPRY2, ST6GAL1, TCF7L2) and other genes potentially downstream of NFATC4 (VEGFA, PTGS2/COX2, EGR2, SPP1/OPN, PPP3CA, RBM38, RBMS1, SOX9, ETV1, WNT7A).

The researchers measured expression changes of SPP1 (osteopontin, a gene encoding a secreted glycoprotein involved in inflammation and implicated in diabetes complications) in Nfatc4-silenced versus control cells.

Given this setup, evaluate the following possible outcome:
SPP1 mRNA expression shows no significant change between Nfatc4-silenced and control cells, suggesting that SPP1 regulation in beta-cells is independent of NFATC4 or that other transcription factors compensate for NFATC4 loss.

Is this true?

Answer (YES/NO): NO